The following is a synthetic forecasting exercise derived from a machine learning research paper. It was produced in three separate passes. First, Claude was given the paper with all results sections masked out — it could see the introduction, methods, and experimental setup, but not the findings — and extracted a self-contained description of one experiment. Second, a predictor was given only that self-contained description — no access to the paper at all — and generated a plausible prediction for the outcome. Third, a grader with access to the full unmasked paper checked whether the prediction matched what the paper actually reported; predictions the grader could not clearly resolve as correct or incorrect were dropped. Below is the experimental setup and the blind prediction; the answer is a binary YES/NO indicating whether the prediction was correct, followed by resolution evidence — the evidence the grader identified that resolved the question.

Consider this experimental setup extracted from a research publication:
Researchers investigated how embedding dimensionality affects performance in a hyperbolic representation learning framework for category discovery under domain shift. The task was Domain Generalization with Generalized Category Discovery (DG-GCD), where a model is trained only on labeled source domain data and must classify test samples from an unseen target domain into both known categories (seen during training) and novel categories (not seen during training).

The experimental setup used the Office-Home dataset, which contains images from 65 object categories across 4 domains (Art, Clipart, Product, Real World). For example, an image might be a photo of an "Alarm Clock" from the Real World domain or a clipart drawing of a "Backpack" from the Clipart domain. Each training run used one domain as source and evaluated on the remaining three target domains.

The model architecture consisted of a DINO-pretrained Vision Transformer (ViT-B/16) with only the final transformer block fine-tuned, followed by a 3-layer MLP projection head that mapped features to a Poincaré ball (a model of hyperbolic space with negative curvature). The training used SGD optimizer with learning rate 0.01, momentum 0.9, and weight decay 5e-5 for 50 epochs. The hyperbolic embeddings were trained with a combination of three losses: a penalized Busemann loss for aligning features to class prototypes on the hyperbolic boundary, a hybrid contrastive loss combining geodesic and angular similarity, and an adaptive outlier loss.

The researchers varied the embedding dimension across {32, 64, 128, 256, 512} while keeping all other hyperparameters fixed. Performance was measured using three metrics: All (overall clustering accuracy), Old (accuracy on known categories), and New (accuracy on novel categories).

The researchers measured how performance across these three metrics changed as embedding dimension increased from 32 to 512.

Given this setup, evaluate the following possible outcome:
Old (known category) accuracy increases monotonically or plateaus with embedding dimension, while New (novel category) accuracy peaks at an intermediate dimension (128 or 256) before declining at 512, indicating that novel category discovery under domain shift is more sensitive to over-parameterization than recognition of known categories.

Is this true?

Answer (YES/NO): NO